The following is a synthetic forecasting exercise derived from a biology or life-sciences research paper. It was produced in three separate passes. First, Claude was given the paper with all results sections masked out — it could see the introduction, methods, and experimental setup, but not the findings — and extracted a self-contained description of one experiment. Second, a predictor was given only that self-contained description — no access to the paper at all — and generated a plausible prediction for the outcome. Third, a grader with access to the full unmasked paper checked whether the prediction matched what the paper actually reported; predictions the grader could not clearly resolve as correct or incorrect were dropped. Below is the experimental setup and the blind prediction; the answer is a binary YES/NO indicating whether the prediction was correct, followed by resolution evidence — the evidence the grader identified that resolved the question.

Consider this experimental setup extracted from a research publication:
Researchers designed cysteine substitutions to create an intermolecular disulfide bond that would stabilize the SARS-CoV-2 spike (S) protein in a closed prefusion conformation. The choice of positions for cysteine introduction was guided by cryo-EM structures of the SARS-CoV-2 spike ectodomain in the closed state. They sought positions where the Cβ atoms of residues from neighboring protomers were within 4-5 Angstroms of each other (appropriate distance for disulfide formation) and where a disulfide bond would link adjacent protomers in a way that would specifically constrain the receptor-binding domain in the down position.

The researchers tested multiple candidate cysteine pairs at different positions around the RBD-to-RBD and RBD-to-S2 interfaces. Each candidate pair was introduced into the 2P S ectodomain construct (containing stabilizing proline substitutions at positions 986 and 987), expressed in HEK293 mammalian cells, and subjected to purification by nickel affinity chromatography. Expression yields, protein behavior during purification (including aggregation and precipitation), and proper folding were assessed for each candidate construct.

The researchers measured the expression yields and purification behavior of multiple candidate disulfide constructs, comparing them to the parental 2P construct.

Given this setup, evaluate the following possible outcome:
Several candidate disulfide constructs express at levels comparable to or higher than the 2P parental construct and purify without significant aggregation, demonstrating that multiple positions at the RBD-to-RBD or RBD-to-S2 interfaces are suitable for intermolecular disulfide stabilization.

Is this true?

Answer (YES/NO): NO